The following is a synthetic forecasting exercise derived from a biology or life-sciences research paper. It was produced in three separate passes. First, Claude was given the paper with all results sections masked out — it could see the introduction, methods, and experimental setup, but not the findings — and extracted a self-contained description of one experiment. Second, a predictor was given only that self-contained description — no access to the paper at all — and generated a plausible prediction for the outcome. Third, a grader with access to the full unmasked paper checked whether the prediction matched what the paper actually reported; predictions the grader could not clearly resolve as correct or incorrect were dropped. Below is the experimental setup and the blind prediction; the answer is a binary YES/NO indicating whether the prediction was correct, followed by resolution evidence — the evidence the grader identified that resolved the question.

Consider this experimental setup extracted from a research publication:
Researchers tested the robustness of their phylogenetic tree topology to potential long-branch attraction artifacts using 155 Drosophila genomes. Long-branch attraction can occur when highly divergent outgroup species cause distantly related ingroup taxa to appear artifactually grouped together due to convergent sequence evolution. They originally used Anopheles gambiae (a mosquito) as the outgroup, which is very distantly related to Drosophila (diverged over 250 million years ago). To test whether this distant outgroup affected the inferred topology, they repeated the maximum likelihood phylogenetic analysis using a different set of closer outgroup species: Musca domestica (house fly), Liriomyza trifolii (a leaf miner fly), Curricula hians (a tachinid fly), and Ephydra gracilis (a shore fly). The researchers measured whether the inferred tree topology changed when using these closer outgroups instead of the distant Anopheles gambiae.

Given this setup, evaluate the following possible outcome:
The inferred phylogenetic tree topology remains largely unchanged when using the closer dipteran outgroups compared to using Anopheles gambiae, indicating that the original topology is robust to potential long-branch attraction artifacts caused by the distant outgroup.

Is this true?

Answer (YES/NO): YES